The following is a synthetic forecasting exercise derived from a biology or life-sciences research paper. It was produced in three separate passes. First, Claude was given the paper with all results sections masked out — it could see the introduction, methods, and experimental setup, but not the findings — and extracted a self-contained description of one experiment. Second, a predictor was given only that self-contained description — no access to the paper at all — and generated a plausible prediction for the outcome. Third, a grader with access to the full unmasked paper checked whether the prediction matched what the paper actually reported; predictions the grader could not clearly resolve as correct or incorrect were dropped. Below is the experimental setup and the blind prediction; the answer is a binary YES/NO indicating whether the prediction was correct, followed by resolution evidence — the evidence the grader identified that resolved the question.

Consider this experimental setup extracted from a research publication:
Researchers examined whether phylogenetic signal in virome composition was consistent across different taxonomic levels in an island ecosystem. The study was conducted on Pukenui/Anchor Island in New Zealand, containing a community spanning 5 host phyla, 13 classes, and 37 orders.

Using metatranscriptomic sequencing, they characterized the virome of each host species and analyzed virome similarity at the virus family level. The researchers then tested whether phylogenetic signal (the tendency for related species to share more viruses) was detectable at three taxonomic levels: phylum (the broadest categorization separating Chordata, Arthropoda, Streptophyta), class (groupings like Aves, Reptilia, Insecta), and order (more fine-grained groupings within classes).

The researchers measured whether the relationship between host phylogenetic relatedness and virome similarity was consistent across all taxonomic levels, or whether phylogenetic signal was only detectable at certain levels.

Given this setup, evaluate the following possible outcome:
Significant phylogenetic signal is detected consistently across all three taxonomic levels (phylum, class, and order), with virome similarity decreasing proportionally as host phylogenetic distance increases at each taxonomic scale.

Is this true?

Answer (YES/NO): NO